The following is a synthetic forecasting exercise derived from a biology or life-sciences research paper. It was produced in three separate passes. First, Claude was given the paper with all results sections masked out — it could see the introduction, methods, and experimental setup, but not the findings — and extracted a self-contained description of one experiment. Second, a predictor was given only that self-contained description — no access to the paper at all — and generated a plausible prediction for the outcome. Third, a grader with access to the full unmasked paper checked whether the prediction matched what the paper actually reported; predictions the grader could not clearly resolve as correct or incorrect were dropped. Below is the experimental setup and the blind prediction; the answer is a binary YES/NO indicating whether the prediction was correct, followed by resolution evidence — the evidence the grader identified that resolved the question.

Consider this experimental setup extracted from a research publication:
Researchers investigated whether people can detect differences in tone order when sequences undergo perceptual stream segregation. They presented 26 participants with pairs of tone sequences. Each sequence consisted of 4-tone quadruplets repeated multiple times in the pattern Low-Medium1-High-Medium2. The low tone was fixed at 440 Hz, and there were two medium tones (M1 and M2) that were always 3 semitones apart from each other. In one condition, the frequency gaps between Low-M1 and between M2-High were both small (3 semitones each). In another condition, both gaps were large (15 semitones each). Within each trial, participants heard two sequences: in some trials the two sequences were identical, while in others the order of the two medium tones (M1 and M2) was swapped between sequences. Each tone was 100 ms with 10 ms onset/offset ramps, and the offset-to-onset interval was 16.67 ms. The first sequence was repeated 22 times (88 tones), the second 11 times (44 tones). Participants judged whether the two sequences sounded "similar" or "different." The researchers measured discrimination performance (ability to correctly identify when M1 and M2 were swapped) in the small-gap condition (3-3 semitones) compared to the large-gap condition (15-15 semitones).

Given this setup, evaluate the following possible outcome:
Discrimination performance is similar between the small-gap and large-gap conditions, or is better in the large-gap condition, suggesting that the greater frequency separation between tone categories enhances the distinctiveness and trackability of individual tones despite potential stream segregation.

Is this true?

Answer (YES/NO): NO